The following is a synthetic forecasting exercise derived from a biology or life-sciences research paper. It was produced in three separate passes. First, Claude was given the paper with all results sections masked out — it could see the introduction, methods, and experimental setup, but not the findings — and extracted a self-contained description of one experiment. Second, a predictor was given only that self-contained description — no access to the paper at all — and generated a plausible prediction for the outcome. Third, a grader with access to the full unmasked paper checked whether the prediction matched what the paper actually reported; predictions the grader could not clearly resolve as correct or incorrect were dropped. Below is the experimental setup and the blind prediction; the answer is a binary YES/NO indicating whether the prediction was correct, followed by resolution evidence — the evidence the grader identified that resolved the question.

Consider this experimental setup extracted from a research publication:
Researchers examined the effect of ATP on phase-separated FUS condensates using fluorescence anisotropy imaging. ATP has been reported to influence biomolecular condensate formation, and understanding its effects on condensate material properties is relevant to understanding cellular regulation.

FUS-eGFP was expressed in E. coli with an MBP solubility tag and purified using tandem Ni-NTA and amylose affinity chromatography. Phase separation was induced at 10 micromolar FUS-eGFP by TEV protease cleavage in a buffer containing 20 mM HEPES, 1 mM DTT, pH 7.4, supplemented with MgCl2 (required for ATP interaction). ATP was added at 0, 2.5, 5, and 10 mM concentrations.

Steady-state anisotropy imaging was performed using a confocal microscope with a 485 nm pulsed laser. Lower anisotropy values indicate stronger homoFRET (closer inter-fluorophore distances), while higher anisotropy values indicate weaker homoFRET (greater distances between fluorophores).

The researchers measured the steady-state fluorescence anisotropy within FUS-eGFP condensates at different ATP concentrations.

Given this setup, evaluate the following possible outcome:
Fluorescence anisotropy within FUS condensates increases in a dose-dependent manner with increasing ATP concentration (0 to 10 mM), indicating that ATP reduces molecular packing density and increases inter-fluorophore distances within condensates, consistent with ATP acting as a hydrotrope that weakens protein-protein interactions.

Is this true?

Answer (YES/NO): YES